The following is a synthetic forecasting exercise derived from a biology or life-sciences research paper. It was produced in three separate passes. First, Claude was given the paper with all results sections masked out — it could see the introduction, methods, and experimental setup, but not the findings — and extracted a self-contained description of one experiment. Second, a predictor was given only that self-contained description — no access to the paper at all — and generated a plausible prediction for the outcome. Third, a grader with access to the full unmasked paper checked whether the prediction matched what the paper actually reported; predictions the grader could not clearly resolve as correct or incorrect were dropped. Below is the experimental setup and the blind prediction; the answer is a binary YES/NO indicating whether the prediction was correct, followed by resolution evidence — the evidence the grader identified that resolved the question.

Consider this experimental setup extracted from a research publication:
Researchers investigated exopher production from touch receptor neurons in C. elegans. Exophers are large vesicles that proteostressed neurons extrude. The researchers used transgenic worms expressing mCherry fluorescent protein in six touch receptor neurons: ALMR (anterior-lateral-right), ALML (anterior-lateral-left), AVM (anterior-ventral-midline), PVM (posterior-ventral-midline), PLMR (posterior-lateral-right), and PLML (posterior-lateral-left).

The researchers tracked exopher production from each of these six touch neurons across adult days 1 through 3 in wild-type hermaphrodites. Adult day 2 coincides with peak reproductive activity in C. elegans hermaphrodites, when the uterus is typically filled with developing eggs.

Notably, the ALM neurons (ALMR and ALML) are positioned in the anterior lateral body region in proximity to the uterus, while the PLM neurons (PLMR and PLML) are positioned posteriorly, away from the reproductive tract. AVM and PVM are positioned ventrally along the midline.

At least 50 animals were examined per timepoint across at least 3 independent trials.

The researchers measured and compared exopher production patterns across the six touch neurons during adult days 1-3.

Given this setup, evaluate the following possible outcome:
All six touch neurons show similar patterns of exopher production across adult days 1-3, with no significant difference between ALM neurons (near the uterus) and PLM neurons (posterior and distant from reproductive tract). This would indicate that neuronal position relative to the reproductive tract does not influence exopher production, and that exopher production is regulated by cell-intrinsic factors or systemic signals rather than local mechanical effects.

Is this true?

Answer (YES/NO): NO